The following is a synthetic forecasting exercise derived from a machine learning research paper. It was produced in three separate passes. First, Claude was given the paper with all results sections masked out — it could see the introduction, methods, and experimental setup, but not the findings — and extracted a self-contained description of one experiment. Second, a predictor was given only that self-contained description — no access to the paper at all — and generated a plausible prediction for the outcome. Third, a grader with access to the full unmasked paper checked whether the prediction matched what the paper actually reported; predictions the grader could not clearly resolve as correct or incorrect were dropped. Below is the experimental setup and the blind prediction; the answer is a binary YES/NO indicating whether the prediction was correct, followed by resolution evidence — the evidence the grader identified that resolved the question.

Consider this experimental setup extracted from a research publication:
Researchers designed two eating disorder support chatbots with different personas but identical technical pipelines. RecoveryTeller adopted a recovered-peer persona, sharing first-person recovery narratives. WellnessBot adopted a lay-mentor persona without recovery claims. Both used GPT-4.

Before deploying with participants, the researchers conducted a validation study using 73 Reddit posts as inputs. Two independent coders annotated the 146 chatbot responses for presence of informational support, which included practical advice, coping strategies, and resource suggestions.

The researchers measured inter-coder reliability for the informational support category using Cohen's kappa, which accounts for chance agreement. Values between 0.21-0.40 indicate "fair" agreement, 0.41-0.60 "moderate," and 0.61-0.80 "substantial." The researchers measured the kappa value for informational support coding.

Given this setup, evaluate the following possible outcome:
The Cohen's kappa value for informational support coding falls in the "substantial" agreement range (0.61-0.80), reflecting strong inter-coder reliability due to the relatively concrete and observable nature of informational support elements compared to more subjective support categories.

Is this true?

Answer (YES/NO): NO